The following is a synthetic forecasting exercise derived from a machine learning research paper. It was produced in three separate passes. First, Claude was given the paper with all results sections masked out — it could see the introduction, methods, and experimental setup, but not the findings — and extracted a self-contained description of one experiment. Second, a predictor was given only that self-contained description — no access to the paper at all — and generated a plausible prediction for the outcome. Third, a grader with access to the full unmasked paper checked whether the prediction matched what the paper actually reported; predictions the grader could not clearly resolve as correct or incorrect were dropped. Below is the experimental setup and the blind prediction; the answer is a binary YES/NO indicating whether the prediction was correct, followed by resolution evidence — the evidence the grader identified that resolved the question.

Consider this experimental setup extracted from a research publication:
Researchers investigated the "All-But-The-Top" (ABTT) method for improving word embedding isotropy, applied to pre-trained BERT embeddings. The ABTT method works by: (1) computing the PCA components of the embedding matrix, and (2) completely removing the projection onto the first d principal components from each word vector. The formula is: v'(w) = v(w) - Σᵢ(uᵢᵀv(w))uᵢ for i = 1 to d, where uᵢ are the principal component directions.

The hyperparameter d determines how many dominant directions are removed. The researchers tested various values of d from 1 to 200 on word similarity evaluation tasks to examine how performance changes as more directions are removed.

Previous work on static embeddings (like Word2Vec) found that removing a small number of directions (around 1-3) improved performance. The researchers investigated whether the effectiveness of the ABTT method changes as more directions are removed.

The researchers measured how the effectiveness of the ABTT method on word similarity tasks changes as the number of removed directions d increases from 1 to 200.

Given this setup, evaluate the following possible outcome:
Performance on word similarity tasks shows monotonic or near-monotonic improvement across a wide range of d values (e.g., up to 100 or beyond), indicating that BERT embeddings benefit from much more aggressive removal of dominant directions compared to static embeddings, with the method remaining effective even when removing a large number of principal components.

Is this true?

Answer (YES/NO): NO